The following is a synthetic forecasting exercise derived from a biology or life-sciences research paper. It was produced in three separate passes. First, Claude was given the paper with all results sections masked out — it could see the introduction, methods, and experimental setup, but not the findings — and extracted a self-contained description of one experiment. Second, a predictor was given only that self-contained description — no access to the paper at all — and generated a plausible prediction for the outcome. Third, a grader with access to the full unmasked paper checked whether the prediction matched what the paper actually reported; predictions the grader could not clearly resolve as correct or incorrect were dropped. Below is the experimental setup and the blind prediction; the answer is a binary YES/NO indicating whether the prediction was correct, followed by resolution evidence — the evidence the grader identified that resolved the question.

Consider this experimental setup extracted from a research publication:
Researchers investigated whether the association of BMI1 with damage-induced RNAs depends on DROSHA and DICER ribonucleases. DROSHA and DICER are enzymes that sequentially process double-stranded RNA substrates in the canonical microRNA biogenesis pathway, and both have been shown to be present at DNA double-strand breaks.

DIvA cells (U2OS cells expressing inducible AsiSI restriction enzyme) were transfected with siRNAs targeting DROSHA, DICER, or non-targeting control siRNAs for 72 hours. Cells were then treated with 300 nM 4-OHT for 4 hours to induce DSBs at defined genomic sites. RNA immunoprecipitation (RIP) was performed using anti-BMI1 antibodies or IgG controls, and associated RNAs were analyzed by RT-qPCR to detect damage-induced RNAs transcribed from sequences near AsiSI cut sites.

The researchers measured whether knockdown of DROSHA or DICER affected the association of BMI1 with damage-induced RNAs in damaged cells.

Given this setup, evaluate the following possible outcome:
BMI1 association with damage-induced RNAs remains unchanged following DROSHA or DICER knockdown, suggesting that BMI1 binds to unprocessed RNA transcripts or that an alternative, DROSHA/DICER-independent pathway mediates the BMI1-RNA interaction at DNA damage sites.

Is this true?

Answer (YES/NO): NO